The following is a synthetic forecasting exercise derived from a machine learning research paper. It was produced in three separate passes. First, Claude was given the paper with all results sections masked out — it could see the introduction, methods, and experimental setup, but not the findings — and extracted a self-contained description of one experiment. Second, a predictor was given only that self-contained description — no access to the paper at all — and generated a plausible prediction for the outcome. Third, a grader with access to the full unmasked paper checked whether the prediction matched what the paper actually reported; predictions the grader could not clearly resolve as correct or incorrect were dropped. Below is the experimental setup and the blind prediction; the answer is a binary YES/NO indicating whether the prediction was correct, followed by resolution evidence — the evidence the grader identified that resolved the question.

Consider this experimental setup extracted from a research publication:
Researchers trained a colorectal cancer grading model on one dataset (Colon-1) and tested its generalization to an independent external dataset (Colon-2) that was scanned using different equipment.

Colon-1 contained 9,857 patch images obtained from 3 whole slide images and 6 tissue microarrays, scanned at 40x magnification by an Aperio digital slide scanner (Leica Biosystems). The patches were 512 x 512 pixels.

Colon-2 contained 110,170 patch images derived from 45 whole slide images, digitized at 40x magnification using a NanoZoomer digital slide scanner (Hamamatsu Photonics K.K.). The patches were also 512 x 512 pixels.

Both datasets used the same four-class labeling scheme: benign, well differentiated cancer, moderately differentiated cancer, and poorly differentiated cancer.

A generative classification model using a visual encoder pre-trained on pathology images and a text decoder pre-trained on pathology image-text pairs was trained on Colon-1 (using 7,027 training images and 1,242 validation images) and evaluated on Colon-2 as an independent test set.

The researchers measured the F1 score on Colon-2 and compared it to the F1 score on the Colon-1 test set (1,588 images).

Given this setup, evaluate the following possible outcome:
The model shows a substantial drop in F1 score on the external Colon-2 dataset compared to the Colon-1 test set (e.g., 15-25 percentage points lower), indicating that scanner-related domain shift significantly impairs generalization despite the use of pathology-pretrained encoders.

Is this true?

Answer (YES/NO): NO